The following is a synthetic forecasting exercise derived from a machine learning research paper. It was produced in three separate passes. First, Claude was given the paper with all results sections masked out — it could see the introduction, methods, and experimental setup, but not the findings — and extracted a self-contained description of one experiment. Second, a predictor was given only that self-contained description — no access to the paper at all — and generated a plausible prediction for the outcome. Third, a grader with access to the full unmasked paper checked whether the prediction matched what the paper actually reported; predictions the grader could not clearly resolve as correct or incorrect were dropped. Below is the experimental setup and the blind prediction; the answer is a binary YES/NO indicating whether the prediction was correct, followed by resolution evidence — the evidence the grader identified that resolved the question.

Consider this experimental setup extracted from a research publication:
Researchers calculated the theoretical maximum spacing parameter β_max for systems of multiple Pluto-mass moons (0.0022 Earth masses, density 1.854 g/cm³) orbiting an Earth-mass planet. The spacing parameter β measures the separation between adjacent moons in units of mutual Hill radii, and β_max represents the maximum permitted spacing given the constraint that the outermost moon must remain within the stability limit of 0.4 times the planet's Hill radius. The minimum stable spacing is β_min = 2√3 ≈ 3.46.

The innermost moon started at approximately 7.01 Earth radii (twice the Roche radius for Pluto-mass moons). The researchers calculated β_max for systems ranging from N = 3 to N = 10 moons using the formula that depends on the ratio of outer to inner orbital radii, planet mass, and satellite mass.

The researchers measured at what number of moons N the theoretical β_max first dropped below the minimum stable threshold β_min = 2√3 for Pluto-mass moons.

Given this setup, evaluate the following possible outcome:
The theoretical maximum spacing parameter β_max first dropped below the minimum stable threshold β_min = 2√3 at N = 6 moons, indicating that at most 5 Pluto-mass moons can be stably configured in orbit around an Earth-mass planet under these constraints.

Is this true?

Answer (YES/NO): NO